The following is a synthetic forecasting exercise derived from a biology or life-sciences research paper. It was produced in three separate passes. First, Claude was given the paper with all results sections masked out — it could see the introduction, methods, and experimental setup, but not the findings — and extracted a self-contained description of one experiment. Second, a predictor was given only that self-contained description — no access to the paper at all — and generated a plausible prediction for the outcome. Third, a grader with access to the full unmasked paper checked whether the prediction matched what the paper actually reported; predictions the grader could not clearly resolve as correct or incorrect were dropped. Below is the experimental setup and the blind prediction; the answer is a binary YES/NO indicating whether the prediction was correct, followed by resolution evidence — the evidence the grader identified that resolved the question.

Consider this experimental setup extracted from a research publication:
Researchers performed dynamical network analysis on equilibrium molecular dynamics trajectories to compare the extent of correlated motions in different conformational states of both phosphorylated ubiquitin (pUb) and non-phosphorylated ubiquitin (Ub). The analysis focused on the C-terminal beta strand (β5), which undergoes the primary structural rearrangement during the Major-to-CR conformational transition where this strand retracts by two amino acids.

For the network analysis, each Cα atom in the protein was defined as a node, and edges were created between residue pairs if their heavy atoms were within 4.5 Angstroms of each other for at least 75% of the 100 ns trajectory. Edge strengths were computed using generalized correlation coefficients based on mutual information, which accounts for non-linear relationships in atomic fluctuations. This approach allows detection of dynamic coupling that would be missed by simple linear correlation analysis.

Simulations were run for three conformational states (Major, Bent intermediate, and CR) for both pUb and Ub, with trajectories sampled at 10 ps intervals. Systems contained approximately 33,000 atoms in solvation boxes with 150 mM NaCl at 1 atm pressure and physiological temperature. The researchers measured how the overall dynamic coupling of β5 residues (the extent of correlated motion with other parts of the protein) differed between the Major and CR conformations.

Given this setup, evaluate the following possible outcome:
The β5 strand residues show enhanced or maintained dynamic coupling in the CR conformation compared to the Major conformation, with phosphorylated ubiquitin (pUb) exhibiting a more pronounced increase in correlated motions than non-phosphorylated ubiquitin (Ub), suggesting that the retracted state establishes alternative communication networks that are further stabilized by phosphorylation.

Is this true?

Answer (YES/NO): NO